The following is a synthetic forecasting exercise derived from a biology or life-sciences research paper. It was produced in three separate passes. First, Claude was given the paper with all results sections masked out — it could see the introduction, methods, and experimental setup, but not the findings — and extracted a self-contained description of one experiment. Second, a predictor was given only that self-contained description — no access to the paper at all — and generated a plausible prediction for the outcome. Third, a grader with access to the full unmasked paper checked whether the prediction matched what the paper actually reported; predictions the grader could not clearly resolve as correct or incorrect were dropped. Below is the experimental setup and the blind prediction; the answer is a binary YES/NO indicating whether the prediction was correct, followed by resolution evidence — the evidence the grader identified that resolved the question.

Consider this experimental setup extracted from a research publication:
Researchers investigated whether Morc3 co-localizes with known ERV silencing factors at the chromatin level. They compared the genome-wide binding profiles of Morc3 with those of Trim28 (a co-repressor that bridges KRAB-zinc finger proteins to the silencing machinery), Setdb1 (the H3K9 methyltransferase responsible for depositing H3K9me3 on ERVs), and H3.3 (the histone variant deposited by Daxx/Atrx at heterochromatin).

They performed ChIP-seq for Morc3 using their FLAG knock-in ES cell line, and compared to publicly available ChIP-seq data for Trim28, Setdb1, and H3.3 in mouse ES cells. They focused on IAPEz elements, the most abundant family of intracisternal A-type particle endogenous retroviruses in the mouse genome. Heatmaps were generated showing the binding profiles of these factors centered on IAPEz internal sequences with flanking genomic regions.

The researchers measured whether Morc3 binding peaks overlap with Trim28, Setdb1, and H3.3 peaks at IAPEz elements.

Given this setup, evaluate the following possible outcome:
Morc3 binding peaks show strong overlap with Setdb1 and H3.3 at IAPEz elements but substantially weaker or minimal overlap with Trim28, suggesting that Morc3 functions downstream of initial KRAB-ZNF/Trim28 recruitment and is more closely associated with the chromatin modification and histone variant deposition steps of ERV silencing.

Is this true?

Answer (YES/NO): NO